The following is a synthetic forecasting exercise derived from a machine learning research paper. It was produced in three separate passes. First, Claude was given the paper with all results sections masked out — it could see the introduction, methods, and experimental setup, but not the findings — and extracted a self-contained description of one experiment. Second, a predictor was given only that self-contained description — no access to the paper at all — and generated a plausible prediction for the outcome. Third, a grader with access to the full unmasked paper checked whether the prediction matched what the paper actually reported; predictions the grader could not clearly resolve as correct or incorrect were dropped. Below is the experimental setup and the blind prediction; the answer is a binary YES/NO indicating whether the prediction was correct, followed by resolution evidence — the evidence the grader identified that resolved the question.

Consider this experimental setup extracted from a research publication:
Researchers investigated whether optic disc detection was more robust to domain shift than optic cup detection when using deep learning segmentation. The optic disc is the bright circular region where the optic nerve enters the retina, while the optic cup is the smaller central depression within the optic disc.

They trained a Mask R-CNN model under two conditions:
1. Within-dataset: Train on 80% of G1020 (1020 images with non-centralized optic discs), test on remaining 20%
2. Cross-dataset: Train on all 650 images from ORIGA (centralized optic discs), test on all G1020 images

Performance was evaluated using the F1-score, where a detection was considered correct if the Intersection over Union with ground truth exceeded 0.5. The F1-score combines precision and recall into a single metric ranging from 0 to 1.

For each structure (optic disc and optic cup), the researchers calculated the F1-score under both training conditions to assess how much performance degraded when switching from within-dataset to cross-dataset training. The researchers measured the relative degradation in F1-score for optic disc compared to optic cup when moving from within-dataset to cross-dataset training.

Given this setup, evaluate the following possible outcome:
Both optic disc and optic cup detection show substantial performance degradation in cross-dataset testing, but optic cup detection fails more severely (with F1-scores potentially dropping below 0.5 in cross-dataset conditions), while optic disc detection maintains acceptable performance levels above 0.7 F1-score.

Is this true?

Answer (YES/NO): NO